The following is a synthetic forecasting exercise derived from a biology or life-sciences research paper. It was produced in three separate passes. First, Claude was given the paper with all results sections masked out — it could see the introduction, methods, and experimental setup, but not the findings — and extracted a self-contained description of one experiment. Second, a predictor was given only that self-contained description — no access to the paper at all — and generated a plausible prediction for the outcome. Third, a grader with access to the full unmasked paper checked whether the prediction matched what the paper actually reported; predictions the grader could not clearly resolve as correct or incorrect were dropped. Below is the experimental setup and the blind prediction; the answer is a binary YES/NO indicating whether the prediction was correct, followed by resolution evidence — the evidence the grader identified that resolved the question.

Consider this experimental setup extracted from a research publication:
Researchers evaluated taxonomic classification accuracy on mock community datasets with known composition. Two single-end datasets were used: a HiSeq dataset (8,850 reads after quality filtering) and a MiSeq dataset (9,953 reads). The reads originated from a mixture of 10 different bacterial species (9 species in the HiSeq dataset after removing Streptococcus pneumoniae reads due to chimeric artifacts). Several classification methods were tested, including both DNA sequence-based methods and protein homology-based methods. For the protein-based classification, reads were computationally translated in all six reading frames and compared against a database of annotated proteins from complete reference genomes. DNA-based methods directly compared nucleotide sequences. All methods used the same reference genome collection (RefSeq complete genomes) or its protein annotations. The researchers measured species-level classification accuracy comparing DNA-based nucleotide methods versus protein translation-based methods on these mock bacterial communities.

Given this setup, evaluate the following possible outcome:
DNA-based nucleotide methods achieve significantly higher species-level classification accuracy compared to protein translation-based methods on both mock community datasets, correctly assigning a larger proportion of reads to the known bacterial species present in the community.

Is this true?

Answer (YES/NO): YES